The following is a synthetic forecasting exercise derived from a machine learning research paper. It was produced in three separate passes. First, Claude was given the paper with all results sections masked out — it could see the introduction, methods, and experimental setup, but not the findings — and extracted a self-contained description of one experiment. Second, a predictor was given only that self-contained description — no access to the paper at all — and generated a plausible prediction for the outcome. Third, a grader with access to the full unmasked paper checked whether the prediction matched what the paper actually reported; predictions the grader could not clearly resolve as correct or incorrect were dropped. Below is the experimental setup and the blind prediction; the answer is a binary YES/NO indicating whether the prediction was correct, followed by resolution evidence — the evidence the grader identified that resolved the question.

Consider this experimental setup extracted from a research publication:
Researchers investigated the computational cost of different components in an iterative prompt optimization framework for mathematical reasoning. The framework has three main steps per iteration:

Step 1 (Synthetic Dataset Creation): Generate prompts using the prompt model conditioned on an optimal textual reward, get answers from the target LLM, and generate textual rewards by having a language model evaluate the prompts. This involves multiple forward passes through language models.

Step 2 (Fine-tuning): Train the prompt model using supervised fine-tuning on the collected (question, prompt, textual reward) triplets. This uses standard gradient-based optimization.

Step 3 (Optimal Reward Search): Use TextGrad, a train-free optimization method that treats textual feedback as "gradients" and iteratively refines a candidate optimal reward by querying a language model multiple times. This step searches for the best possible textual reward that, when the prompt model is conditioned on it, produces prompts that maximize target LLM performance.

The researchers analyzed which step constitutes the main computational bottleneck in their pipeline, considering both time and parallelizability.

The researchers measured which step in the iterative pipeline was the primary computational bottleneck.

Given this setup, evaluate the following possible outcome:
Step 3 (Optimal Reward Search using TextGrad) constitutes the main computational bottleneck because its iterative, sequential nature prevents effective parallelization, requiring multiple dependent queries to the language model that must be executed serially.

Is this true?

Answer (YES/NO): YES